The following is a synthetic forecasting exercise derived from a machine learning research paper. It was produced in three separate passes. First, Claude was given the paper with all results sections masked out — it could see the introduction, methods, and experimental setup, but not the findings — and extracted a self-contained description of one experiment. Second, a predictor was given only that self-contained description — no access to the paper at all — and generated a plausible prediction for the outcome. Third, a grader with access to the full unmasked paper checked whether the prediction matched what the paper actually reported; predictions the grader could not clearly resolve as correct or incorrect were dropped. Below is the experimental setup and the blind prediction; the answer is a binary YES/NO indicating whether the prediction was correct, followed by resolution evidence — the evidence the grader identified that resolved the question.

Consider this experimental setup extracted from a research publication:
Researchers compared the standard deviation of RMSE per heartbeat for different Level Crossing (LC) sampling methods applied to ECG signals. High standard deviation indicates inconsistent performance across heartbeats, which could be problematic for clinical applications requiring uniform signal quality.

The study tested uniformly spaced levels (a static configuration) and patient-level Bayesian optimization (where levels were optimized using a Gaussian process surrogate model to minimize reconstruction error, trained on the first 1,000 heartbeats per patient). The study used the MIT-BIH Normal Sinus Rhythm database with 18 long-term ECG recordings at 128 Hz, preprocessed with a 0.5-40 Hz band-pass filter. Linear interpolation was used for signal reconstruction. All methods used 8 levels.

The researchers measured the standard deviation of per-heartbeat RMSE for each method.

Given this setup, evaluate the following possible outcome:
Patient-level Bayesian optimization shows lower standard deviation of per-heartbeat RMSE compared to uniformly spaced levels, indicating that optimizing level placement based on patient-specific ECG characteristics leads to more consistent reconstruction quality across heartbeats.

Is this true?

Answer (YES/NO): NO